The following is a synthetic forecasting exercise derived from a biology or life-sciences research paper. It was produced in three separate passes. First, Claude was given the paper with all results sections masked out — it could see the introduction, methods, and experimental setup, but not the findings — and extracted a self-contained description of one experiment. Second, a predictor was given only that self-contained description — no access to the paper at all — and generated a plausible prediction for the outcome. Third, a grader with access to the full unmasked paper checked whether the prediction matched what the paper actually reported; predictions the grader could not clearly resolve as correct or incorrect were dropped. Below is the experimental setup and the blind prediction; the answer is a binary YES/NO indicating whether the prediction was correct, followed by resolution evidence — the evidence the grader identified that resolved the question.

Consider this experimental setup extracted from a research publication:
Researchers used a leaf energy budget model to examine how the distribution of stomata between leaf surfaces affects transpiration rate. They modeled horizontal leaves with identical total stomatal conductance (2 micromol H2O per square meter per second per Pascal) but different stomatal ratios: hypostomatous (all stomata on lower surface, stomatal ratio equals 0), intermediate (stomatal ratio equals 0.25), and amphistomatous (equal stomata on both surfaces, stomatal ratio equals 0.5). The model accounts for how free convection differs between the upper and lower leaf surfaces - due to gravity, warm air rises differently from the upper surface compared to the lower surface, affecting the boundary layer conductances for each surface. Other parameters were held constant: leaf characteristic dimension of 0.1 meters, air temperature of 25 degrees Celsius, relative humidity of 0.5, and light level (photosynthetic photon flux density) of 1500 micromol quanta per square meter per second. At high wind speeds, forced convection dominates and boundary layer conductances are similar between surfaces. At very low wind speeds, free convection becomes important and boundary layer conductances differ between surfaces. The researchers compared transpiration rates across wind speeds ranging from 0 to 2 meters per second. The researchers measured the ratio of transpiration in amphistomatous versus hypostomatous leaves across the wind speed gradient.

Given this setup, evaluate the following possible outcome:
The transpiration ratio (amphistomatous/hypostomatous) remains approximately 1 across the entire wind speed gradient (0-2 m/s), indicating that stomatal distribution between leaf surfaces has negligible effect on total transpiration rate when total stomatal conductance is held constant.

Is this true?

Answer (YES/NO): NO